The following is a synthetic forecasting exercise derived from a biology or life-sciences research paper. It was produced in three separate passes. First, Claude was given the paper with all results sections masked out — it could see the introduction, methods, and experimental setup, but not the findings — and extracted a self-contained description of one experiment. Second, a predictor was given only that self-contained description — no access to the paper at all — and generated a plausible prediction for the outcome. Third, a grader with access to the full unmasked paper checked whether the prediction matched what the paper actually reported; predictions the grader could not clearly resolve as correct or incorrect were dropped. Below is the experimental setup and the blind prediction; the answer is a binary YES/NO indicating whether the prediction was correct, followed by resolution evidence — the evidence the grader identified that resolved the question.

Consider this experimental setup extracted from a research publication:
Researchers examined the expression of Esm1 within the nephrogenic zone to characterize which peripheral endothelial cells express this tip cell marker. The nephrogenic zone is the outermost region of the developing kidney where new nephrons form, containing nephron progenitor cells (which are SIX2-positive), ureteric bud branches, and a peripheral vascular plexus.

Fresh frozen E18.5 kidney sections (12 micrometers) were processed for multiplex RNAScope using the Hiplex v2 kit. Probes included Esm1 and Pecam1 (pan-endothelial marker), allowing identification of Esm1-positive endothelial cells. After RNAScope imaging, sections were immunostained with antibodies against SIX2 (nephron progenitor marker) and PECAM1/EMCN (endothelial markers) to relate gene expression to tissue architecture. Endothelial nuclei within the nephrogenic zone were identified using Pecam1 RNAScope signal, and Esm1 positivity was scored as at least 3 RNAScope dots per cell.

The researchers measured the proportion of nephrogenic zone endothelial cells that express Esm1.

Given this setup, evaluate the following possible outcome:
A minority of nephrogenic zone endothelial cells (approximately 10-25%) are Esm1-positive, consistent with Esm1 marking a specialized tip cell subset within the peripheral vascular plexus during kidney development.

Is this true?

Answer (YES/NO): NO